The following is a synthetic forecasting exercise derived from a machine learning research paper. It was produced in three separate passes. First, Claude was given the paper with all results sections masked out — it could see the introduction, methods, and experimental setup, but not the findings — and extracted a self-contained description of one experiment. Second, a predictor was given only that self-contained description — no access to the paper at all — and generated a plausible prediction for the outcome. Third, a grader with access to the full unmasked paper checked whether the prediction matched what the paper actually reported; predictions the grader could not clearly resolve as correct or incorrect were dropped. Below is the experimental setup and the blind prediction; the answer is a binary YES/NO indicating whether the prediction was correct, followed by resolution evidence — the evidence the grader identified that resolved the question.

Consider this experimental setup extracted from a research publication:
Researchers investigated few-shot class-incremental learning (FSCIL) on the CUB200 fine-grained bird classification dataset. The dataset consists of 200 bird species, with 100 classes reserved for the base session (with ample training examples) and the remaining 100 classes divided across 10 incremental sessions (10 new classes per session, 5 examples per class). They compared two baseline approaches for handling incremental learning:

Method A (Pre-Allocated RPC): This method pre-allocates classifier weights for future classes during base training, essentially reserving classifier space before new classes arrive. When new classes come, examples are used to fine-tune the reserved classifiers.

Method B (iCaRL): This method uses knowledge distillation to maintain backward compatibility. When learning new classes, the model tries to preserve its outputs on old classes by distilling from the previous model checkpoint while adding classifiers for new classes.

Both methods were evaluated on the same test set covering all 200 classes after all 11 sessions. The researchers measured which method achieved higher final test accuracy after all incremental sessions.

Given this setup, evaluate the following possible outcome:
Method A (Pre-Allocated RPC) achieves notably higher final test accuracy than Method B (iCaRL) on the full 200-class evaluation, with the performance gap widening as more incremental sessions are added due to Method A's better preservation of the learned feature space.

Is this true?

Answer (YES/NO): NO